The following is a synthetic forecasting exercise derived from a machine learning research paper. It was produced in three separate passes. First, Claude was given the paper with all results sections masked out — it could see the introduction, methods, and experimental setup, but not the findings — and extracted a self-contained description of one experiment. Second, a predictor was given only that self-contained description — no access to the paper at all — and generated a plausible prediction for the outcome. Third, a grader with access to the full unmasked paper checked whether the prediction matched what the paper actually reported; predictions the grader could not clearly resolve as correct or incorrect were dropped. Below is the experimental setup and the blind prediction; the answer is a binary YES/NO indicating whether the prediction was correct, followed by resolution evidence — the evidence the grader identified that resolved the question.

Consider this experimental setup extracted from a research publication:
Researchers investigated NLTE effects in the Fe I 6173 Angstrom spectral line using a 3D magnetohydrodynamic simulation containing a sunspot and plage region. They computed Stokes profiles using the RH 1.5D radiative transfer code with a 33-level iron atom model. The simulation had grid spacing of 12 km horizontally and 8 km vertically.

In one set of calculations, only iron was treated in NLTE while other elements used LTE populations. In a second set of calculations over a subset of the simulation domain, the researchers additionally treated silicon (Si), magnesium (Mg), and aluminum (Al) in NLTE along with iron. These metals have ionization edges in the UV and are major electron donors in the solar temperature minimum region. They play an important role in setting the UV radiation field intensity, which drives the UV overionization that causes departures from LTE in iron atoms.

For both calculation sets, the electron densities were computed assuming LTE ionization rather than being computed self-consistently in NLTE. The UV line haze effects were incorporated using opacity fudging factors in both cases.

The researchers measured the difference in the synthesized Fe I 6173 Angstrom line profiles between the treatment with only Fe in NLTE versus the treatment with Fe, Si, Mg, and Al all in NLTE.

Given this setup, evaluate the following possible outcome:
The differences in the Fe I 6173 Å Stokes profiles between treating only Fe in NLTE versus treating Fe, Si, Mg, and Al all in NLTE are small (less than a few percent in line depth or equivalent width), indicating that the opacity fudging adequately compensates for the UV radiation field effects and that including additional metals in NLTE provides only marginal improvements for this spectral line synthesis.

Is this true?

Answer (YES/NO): NO